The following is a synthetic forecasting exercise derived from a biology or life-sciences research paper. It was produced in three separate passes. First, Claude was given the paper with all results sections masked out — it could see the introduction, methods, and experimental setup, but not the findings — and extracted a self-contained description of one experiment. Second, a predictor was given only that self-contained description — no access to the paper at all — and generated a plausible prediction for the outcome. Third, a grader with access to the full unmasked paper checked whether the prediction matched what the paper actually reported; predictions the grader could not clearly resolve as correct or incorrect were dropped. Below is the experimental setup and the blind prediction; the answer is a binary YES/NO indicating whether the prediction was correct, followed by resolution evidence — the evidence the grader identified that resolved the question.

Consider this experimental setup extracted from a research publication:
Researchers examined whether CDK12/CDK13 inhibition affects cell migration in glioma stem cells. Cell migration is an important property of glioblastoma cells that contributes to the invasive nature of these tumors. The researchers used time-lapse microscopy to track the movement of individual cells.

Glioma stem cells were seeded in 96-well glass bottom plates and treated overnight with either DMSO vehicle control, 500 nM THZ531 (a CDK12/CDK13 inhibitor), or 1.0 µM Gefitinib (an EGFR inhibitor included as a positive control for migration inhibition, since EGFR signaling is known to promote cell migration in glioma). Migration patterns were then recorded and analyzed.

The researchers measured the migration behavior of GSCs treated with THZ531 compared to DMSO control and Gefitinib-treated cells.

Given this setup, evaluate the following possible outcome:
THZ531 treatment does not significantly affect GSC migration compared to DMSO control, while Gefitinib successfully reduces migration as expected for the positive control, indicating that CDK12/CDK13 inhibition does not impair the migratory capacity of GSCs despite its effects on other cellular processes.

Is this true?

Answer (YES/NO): NO